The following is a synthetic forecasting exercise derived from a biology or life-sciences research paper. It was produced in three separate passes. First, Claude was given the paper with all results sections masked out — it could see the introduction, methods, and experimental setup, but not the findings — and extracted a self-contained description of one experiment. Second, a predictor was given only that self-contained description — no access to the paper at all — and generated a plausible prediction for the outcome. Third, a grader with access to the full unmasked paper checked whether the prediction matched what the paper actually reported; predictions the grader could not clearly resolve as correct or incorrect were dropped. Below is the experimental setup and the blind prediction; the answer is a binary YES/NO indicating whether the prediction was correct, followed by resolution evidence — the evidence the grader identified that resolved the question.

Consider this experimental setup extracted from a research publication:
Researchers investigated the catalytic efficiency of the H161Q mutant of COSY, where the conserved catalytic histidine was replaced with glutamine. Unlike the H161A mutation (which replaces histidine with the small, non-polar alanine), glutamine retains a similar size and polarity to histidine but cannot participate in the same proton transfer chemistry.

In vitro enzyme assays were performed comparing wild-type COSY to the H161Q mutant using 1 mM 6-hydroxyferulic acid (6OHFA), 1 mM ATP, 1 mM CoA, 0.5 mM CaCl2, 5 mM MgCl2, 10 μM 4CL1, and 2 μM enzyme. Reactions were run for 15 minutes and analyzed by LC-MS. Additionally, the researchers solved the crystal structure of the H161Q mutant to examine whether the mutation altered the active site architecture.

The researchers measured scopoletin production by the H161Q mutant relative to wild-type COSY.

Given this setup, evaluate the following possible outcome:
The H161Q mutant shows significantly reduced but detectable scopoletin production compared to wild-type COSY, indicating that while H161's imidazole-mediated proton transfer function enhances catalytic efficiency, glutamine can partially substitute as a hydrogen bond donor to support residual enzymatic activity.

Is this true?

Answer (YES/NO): NO